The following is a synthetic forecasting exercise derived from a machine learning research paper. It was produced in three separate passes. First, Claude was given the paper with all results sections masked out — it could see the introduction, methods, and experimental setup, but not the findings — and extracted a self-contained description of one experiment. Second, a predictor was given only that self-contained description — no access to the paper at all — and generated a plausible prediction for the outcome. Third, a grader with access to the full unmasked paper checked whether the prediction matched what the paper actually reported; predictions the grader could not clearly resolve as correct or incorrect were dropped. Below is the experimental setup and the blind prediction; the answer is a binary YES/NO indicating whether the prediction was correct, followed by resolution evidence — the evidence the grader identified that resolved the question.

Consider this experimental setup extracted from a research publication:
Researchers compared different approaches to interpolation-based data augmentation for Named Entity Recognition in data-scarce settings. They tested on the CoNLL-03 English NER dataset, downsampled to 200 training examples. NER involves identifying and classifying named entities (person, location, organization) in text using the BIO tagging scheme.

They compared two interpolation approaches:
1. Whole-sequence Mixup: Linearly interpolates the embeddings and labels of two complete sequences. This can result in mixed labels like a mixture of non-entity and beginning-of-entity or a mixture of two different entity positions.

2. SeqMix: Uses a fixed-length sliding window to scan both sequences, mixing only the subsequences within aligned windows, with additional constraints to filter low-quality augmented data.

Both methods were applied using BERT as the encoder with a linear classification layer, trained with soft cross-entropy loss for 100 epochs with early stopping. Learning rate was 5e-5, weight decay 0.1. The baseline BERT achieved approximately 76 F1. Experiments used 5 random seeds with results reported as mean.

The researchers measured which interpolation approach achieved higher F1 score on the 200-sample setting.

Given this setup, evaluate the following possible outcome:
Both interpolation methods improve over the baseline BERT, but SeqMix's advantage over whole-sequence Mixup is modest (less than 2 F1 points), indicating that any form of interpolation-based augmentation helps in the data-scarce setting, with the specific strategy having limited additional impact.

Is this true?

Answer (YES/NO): NO